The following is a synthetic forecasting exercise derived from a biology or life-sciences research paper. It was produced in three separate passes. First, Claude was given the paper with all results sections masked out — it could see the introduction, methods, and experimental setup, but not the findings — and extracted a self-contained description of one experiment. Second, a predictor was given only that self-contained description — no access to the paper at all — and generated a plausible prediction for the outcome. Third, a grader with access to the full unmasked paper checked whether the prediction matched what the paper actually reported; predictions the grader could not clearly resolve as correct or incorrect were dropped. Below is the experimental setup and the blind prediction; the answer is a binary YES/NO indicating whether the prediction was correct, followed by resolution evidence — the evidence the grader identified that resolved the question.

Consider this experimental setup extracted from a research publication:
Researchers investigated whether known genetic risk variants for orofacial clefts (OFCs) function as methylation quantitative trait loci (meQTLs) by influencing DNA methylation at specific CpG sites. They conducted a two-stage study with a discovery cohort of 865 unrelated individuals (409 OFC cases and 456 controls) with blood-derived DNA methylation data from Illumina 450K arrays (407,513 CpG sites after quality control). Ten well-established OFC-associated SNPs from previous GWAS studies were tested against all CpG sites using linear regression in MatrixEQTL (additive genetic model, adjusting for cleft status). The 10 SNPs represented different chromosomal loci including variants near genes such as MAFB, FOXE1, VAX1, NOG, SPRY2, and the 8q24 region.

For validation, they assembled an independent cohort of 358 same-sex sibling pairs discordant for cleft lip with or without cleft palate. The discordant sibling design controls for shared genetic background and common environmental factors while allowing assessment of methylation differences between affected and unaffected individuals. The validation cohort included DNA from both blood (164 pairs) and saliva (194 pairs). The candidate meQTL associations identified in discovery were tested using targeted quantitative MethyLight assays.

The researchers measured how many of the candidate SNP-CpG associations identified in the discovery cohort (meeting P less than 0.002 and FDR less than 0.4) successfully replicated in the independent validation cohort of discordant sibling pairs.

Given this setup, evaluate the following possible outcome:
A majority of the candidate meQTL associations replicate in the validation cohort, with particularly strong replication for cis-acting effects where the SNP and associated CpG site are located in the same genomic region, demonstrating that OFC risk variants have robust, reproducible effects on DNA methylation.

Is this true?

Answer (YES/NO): NO